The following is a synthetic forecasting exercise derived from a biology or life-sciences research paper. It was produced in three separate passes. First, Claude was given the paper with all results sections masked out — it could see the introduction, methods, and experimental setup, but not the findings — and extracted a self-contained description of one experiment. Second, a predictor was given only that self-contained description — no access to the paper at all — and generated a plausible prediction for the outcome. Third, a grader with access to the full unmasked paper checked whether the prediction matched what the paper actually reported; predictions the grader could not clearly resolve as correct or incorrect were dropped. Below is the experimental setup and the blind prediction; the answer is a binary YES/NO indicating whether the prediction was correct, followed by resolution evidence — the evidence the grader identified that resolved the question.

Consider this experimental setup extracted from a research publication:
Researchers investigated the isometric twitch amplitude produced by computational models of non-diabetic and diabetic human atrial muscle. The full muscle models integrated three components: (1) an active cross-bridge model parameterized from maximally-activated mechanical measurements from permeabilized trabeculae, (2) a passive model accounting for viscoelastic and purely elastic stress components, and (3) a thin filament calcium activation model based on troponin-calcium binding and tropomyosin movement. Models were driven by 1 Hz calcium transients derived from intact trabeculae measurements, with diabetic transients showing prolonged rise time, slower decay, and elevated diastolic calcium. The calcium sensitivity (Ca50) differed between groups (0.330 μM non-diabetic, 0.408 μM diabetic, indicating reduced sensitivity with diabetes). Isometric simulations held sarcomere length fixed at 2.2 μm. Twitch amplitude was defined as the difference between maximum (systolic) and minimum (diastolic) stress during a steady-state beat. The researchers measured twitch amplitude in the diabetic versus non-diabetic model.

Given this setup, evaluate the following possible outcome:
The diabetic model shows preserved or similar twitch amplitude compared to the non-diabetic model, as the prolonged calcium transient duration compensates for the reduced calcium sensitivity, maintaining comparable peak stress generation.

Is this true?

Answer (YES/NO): NO